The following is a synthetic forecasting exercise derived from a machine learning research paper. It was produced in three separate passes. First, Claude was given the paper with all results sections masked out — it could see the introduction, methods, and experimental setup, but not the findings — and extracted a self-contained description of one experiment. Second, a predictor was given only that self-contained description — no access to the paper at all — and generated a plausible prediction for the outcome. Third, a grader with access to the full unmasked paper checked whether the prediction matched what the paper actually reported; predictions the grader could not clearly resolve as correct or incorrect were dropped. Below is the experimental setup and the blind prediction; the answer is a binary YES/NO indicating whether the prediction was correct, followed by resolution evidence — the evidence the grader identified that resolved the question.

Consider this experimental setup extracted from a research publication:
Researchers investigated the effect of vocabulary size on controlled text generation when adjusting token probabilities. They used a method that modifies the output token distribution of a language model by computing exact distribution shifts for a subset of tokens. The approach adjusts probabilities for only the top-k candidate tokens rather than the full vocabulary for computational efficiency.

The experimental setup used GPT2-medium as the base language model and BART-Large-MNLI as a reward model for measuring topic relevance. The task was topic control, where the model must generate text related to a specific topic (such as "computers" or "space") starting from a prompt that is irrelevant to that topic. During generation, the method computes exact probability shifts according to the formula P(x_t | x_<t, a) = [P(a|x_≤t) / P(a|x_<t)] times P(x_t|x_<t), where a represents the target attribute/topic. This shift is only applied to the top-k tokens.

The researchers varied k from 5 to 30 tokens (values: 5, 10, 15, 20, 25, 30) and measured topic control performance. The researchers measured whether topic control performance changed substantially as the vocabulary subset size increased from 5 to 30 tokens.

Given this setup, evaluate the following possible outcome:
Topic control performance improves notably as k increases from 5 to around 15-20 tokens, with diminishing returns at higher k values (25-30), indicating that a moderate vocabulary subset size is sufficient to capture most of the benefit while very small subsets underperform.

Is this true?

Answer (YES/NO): NO